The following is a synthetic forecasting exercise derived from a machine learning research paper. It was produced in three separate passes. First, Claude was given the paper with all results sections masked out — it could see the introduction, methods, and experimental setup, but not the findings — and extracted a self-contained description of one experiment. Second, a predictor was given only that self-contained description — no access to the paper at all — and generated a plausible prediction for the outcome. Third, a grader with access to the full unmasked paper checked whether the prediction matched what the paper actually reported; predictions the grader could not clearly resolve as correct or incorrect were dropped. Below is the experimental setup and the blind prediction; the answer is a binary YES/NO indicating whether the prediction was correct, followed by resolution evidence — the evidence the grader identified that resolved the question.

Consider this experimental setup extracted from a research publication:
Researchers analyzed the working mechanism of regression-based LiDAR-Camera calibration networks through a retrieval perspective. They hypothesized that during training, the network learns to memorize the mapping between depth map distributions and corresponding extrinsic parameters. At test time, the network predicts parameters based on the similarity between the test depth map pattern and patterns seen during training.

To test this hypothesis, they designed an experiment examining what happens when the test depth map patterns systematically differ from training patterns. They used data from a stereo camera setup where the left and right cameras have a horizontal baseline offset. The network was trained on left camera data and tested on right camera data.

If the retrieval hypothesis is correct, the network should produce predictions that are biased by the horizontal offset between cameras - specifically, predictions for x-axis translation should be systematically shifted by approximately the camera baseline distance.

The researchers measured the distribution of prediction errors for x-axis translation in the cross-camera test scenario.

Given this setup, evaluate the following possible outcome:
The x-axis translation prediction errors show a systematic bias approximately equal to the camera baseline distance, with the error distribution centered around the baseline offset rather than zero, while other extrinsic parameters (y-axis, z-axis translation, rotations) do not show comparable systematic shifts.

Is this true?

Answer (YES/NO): YES